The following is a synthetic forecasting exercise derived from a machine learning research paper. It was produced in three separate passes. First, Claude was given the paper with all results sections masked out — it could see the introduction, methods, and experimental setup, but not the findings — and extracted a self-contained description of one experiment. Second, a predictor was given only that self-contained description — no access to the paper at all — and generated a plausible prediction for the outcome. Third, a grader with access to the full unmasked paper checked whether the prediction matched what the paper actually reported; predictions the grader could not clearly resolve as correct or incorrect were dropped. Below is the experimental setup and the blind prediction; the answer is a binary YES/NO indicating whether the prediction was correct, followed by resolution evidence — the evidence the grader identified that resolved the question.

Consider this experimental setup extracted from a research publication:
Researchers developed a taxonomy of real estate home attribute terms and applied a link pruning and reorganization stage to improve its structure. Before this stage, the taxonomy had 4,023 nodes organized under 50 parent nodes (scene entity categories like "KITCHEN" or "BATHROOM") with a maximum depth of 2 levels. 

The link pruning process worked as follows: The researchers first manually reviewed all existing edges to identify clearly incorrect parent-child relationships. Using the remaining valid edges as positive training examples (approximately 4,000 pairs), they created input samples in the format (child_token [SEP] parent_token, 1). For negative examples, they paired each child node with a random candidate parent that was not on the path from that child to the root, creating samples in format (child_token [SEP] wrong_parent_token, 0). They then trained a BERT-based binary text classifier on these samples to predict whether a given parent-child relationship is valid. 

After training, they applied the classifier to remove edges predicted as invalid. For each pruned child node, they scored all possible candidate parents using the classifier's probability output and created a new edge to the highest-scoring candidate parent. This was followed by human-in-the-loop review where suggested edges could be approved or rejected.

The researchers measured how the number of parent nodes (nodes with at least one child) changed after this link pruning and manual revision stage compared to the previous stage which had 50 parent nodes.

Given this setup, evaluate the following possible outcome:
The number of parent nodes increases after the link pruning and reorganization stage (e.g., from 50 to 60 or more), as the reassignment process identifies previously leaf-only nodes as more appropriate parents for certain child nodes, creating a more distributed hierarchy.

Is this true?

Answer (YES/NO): YES